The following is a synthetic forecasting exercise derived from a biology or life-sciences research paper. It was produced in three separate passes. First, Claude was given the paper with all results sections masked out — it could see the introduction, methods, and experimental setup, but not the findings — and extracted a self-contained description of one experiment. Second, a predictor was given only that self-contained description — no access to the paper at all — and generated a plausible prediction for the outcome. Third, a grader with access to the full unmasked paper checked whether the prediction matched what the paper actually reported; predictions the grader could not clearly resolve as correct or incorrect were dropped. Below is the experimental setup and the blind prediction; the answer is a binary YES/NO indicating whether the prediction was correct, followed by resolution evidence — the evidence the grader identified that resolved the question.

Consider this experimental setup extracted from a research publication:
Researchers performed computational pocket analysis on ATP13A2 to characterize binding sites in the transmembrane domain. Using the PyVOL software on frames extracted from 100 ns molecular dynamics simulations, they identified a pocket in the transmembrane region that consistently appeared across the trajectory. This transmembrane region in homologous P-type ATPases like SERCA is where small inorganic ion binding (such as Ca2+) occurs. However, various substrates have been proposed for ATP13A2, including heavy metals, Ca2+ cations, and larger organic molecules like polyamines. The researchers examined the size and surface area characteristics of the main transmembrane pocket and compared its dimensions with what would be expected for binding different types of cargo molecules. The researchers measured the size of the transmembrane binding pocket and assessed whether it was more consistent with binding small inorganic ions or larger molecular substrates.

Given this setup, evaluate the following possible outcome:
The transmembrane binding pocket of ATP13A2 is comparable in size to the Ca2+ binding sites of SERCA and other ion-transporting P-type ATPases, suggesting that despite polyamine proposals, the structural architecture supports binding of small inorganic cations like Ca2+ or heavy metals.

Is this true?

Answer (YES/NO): NO